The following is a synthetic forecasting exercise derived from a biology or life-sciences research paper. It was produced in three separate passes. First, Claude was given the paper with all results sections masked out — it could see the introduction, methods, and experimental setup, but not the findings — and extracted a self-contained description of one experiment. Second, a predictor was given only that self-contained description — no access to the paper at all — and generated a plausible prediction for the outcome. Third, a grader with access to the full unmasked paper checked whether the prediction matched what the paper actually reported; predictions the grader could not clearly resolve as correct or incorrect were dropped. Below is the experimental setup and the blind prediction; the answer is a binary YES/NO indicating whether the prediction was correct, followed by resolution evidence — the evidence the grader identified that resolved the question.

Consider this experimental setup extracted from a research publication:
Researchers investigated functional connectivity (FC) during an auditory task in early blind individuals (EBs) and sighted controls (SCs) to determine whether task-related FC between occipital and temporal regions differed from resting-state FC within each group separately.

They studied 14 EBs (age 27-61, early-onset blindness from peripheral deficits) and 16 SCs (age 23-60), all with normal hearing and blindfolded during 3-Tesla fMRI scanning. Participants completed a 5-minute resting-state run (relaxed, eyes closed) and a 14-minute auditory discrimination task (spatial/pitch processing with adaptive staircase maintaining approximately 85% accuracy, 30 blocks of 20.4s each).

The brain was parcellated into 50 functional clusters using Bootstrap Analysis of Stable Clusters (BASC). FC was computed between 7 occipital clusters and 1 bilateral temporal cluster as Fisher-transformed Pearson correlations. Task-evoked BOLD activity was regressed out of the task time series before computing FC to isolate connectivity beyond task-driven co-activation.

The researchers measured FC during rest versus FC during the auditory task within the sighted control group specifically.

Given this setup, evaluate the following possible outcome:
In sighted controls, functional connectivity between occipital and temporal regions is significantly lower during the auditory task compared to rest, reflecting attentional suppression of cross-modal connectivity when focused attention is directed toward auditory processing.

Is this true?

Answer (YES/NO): YES